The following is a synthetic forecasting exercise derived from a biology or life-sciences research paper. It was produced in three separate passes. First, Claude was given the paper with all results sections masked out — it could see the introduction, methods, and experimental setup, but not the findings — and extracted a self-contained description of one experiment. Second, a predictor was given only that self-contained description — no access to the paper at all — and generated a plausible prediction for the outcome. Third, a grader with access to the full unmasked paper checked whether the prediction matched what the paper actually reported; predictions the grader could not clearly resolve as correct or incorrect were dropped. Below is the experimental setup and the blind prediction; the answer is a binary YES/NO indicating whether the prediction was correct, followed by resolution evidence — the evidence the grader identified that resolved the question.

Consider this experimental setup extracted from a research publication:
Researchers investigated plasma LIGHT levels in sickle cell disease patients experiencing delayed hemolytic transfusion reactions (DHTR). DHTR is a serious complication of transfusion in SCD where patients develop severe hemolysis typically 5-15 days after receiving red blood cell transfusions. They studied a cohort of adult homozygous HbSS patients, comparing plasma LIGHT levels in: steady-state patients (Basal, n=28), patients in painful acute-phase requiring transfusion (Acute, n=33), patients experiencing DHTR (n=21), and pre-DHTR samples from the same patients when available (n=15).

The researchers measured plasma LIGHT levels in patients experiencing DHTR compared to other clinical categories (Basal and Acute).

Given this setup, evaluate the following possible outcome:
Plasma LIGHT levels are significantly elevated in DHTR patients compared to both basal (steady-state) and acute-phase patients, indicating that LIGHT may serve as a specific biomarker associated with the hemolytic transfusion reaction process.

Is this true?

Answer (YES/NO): NO